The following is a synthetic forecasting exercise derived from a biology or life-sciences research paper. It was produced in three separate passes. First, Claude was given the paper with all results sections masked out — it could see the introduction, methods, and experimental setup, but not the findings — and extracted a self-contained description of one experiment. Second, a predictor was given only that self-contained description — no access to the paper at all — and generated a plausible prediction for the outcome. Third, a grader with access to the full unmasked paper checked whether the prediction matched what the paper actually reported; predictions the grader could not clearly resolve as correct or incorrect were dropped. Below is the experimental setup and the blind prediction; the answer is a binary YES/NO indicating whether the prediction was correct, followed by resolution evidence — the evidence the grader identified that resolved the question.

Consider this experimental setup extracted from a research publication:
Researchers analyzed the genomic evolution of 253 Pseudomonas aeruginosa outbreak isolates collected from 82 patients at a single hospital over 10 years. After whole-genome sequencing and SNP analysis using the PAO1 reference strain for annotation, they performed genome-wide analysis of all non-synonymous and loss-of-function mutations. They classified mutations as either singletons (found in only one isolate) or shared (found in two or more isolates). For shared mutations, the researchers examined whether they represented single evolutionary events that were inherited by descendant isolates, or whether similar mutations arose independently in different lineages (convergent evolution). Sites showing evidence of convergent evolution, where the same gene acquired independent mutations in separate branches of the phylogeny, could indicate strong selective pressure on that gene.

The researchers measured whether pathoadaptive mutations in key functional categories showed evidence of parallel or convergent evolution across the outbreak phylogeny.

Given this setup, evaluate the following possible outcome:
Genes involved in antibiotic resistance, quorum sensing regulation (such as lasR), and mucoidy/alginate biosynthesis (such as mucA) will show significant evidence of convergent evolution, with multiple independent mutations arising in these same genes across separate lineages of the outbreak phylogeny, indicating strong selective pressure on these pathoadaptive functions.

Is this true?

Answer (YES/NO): NO